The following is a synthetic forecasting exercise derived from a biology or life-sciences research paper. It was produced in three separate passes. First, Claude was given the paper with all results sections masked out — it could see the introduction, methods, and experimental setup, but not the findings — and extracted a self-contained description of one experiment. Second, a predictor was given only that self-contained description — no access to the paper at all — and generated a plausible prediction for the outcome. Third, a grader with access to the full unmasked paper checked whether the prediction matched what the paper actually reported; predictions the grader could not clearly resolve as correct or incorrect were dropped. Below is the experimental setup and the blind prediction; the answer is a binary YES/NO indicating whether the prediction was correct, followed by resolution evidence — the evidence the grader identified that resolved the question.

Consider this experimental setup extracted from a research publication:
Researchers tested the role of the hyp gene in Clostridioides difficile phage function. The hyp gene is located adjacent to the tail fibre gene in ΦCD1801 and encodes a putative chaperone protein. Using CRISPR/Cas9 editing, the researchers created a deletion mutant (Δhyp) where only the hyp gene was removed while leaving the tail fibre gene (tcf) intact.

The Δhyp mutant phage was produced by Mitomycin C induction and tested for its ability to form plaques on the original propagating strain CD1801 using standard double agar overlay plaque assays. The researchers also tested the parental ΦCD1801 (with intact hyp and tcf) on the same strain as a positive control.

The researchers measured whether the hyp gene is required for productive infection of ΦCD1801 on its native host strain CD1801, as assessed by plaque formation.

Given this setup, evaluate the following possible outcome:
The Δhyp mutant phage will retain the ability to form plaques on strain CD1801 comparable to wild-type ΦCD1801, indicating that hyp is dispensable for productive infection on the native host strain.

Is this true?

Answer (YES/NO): NO